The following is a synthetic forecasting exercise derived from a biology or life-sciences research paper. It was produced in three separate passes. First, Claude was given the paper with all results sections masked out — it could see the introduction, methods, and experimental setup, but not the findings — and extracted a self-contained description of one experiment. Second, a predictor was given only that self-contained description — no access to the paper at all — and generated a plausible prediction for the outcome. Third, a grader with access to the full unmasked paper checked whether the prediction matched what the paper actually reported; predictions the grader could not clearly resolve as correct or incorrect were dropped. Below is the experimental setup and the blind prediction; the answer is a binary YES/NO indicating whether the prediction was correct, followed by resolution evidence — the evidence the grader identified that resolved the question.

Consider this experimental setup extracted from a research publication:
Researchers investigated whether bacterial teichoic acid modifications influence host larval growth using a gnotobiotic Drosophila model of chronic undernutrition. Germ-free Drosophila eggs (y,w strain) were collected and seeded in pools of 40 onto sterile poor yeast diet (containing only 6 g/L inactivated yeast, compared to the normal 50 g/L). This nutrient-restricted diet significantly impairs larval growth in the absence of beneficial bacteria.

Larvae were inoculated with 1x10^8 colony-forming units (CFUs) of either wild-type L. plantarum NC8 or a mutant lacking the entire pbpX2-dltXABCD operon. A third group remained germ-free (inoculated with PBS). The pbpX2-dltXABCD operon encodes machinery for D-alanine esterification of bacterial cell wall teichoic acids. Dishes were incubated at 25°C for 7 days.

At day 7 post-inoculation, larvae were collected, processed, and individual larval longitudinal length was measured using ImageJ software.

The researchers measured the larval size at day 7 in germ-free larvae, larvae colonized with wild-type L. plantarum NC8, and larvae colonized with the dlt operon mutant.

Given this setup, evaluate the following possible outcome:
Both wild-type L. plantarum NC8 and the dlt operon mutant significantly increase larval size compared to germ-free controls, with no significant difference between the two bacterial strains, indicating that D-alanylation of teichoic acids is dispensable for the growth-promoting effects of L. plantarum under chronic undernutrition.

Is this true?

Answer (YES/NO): NO